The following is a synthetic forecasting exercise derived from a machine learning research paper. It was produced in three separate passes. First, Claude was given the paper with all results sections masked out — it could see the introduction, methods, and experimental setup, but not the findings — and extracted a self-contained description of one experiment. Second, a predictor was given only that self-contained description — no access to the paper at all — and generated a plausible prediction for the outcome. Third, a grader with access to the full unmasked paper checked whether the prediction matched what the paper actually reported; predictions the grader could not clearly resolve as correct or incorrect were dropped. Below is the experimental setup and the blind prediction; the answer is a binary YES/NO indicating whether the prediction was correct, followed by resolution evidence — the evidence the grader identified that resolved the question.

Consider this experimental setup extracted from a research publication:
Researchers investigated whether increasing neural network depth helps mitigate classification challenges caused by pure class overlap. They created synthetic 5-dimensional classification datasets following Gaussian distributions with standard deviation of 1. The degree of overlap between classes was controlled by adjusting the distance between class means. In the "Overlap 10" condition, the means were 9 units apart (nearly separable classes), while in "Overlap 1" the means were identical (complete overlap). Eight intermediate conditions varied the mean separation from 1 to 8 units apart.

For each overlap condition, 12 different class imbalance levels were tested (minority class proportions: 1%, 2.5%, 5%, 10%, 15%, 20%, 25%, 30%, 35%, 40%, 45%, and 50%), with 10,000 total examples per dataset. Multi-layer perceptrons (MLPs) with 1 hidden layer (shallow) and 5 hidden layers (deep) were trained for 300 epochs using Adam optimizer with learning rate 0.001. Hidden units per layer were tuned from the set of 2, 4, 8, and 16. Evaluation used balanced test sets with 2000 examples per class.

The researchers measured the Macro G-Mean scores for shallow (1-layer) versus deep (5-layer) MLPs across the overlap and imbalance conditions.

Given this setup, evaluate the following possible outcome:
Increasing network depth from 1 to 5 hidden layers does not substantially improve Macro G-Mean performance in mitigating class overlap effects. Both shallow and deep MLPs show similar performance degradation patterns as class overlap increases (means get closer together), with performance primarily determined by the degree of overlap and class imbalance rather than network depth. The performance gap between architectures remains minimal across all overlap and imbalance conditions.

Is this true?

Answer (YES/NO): NO